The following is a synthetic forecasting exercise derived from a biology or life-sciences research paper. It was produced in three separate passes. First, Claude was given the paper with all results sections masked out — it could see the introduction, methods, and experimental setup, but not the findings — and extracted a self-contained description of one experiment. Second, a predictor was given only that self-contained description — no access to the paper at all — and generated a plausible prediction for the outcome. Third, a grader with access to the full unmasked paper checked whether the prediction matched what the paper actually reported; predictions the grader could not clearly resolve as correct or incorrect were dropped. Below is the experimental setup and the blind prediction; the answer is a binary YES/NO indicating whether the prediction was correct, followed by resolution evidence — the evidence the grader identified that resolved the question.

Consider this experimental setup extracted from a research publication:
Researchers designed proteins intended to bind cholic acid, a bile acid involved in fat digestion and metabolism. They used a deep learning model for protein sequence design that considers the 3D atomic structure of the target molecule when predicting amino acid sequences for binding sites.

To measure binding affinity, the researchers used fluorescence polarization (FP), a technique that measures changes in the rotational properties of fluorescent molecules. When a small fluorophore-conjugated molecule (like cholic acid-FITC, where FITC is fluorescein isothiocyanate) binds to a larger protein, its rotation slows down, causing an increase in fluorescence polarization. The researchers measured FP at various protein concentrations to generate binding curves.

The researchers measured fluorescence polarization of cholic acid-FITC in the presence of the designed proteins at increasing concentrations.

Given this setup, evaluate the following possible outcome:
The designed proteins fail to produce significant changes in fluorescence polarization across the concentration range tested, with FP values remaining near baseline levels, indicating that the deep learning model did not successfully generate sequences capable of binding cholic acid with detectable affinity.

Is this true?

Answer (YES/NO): NO